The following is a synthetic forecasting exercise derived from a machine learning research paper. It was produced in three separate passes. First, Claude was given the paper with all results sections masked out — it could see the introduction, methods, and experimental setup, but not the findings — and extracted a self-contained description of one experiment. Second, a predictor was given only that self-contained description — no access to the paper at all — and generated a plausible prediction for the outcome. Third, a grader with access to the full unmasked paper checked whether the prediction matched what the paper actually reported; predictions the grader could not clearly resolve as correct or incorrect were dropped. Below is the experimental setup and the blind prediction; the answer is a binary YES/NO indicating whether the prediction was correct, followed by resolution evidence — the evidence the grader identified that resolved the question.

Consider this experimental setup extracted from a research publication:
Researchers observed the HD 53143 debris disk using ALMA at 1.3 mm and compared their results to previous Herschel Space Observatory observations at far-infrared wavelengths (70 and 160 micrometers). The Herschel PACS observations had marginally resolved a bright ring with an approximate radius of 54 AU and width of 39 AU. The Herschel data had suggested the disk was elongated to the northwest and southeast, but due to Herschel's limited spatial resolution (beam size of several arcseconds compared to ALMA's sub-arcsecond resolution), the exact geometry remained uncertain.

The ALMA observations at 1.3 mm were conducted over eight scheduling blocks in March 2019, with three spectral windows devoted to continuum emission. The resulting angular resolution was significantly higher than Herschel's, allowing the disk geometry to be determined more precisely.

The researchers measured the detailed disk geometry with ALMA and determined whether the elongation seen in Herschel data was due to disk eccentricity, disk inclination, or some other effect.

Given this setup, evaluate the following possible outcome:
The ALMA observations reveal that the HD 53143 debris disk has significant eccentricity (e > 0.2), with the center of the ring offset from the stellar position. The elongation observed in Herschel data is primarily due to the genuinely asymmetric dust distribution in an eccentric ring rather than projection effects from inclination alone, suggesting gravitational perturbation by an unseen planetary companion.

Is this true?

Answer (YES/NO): YES